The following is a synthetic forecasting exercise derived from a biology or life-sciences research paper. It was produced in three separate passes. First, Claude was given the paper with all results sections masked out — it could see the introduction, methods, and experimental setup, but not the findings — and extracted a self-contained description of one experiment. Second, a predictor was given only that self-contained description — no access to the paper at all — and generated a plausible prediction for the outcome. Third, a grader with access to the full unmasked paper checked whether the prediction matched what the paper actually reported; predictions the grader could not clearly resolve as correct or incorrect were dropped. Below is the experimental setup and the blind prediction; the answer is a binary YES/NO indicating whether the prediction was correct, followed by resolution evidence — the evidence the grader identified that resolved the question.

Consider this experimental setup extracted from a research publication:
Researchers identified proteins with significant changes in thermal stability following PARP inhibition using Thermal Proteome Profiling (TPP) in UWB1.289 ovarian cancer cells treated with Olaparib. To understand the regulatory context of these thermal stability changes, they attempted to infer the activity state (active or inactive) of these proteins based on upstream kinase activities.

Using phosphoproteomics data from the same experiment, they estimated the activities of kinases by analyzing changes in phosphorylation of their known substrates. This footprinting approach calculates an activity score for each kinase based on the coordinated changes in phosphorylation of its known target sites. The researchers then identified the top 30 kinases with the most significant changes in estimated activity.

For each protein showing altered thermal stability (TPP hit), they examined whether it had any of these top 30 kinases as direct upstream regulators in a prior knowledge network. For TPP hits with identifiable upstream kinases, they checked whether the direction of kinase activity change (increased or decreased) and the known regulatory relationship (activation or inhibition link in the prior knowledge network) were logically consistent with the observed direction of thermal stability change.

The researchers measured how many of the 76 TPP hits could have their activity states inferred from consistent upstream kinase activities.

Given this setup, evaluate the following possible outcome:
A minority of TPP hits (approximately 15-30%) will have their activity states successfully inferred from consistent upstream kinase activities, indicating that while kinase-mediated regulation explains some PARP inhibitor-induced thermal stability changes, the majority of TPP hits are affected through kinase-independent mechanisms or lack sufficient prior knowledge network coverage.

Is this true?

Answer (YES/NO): NO